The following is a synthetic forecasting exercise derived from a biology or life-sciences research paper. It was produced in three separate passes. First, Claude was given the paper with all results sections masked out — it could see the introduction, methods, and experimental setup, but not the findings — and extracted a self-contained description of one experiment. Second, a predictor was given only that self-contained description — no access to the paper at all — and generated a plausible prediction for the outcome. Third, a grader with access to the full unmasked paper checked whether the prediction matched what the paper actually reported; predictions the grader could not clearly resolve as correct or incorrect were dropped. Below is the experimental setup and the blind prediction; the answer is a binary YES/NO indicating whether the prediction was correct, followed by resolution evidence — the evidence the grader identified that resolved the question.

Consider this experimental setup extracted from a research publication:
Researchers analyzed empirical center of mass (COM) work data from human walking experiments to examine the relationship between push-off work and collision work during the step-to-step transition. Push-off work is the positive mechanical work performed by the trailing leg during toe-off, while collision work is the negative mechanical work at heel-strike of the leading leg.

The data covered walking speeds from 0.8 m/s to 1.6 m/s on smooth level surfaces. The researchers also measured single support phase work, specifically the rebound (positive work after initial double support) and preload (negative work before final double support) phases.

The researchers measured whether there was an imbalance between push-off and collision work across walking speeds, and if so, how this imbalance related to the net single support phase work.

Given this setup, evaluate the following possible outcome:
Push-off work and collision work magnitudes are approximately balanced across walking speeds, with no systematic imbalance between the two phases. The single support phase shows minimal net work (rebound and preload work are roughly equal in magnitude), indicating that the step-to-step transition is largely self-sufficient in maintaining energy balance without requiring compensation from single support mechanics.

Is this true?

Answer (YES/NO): NO